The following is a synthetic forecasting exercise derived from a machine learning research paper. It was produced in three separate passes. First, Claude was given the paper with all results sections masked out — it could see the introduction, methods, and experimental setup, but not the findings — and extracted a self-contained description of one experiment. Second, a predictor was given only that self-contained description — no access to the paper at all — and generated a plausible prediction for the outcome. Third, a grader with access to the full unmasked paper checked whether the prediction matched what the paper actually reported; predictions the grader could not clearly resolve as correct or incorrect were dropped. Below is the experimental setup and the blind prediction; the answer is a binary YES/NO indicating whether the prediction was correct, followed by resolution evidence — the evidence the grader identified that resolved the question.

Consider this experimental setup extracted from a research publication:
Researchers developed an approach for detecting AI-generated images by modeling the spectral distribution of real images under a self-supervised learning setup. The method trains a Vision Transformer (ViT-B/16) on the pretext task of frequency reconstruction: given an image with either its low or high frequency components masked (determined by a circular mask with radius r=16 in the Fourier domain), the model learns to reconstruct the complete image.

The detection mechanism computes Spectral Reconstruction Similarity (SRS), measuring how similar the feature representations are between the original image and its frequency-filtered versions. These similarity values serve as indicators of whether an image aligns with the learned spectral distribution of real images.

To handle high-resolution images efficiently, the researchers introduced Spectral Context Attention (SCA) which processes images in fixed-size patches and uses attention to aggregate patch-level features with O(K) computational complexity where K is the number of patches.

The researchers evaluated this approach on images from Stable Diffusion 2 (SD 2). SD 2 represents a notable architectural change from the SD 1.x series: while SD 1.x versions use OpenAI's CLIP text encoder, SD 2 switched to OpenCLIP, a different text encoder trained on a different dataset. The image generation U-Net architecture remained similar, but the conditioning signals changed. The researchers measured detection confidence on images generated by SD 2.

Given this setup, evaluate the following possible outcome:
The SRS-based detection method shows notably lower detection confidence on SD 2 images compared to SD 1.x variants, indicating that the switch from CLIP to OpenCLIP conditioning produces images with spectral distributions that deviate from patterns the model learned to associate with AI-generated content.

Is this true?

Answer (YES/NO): NO